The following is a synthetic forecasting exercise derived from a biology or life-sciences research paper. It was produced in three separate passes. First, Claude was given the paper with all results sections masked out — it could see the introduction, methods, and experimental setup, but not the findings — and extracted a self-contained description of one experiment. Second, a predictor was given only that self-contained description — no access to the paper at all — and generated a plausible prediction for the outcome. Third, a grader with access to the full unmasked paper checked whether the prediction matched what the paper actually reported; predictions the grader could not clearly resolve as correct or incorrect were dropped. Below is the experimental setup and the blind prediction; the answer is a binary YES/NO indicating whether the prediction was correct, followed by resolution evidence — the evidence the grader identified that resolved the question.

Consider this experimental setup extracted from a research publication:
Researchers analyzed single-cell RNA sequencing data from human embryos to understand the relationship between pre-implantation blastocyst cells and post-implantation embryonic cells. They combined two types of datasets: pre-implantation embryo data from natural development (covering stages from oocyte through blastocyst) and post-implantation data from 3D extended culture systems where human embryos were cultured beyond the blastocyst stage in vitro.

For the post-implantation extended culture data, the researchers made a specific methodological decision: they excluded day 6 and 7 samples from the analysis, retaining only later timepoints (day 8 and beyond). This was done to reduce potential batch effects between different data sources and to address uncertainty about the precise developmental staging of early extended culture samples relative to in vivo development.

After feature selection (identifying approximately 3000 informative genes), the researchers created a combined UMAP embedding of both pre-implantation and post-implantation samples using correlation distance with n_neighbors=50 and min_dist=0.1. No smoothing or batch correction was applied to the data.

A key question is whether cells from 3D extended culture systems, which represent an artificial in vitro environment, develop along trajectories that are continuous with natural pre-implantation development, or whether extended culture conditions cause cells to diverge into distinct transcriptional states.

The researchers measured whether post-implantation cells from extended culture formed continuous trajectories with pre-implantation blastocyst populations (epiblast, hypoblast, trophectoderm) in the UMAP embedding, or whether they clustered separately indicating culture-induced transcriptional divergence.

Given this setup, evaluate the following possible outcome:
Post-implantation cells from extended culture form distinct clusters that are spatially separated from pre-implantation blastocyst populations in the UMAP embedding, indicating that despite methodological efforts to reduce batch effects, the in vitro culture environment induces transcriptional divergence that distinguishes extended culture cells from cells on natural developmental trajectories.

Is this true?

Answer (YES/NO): NO